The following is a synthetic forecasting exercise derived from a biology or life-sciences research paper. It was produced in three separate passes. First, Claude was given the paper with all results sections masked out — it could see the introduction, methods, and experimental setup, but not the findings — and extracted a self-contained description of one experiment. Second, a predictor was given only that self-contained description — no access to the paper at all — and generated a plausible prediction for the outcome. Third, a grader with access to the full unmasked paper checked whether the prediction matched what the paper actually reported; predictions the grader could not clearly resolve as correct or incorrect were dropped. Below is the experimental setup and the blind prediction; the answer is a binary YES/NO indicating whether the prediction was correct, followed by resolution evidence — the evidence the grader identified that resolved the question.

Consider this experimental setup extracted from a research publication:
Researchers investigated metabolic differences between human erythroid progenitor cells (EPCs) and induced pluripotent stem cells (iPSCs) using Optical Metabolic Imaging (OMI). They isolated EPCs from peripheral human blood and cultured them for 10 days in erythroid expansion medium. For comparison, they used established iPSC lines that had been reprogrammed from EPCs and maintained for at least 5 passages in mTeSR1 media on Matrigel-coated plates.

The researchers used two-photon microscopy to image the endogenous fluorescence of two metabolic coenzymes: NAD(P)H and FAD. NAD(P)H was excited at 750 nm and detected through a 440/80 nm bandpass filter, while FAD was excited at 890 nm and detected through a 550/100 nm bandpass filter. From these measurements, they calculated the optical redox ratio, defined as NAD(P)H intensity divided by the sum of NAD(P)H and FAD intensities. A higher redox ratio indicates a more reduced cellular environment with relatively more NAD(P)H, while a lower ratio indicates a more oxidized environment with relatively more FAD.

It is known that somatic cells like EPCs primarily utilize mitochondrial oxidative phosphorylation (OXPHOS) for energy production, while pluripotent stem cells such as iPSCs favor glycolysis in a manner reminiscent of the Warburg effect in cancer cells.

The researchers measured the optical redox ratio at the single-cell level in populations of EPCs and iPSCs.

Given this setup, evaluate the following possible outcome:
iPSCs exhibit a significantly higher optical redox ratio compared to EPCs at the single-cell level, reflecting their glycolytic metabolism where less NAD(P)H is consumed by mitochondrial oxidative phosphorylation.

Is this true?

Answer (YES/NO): YES